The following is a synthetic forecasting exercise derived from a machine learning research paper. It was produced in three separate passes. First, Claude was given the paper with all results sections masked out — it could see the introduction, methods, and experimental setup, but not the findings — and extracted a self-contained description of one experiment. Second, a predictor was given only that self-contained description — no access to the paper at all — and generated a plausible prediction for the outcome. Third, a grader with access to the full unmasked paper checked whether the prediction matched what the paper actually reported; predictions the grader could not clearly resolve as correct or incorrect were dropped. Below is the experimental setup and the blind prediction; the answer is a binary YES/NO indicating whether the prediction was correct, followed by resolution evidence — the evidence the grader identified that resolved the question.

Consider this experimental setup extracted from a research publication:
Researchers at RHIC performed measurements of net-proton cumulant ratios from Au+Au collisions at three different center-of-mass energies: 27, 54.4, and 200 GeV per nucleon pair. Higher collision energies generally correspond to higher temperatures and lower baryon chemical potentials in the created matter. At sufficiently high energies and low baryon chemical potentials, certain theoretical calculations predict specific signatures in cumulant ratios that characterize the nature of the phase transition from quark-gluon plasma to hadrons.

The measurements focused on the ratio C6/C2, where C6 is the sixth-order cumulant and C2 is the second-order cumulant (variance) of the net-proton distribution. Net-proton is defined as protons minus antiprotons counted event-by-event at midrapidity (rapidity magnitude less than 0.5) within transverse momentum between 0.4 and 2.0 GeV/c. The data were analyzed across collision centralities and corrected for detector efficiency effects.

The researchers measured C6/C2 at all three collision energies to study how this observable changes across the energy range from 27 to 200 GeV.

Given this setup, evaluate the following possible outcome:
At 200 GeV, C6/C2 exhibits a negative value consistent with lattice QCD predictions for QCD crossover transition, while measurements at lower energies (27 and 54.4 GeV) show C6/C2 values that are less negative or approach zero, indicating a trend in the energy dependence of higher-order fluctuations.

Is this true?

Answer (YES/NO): YES